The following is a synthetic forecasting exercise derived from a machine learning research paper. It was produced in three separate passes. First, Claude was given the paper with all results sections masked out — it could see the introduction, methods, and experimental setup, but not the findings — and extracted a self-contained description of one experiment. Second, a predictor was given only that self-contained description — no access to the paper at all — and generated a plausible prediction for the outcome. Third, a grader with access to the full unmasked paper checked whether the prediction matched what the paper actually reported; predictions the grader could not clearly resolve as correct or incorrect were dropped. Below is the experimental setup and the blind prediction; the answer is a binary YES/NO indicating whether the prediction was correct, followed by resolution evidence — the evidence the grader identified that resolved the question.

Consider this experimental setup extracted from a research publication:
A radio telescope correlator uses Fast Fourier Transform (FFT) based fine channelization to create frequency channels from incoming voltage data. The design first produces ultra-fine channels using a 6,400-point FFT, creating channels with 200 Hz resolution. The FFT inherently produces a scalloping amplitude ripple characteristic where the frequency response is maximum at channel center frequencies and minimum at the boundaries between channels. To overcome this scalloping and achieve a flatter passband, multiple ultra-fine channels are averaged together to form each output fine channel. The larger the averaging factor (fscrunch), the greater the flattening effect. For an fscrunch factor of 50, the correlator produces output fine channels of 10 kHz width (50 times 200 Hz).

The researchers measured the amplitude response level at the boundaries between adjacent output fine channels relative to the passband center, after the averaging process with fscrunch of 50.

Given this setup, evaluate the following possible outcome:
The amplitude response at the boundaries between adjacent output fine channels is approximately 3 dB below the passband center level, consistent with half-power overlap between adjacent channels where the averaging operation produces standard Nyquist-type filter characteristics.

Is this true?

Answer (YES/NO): YES